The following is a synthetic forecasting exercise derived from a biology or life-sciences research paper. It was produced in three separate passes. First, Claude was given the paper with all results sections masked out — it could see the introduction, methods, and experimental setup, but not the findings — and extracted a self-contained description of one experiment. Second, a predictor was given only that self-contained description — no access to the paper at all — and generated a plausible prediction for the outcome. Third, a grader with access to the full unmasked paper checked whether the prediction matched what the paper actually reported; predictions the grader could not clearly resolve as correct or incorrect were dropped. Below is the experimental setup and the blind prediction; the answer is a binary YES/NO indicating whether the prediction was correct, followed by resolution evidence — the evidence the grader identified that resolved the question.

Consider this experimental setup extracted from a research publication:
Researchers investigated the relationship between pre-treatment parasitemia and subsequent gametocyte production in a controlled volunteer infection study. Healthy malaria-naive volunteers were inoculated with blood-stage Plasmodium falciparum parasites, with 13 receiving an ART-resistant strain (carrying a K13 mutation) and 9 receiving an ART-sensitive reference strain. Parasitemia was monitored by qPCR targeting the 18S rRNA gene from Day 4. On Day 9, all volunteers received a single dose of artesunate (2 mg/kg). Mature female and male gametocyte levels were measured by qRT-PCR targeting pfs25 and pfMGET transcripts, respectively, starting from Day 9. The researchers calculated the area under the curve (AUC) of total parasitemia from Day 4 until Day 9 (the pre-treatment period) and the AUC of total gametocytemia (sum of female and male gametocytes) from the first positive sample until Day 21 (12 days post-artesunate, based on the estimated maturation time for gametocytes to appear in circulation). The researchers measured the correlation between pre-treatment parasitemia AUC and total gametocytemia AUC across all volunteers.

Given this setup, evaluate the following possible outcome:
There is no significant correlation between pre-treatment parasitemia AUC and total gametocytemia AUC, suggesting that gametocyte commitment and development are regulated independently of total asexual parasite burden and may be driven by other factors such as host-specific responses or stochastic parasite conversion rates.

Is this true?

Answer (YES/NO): NO